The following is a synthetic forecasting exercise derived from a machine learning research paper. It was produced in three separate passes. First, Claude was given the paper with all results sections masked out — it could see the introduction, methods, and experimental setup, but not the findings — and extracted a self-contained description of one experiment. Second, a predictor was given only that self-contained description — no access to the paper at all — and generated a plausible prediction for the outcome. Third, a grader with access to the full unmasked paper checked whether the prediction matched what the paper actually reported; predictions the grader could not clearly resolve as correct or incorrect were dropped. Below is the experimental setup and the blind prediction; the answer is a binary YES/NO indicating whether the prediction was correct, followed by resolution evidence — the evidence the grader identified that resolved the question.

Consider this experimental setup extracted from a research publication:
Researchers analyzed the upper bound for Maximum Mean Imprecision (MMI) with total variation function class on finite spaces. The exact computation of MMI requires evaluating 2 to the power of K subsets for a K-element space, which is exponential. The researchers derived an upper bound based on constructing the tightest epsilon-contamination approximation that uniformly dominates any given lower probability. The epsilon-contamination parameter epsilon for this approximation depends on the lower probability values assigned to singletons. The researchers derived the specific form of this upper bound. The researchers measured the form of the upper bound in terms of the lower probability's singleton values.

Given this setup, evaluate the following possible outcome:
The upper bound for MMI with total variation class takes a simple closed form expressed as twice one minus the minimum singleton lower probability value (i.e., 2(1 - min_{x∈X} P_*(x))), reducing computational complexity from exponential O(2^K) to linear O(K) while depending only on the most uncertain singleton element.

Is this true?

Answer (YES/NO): NO